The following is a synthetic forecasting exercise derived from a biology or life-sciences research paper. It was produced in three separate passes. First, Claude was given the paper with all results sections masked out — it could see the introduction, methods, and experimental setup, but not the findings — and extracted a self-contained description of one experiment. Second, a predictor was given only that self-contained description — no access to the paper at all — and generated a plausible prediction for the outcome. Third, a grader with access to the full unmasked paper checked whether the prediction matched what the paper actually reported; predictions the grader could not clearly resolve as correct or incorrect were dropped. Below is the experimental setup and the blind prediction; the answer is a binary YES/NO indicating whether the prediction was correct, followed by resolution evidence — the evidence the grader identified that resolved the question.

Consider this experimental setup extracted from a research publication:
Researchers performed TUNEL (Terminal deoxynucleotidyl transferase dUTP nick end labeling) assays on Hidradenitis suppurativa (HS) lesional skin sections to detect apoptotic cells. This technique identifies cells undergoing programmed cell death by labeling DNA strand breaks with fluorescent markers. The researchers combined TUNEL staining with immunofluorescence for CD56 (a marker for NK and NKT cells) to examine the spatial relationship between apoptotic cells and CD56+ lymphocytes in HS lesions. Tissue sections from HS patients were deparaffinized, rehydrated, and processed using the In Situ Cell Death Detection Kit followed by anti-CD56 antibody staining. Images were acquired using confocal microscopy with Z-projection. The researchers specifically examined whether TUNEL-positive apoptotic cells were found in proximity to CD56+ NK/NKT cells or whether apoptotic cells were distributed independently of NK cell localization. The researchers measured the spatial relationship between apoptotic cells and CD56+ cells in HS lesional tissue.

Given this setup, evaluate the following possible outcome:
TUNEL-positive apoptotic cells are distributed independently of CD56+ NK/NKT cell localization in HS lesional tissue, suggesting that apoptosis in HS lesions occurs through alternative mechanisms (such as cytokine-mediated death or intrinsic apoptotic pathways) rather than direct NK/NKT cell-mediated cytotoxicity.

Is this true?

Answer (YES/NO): NO